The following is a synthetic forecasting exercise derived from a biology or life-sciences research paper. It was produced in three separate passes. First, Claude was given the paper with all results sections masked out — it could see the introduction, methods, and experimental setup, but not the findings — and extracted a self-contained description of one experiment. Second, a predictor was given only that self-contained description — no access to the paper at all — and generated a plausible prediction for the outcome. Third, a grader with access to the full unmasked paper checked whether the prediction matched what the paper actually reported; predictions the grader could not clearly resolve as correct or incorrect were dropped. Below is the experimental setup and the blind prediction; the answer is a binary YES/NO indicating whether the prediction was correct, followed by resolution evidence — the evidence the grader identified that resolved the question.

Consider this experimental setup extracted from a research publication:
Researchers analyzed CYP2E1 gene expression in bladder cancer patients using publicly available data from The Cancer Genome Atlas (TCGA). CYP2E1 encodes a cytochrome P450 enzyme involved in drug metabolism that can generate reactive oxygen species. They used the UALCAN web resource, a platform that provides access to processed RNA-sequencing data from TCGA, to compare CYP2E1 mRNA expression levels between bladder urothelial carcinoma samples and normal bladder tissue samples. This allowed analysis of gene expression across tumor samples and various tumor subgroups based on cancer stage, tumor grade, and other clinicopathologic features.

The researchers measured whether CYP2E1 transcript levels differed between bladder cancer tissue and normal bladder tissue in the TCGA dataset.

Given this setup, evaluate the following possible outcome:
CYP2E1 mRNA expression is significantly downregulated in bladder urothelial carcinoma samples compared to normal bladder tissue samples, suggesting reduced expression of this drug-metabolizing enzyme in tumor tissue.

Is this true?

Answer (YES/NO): NO